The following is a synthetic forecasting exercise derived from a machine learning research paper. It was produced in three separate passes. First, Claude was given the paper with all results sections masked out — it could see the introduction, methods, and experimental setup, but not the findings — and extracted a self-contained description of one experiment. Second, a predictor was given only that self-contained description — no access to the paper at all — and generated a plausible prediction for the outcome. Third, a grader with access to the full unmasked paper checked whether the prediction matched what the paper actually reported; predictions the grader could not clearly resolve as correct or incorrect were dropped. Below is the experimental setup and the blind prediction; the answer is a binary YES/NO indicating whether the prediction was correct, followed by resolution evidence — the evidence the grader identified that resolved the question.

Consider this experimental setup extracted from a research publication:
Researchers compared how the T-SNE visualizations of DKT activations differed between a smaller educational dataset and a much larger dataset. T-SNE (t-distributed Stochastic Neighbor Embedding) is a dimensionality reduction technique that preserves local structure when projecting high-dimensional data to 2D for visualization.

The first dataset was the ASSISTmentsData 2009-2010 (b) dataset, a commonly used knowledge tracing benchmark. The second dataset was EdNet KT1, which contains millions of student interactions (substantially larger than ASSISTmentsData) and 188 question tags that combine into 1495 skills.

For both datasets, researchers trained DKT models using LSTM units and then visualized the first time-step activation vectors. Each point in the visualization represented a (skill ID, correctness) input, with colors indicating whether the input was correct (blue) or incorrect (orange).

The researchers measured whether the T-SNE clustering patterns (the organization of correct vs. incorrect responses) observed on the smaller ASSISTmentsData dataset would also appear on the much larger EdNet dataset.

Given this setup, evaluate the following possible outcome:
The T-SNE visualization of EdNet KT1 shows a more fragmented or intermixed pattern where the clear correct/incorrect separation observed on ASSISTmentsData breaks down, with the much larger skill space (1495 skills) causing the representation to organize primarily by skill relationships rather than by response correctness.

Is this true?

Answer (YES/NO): NO